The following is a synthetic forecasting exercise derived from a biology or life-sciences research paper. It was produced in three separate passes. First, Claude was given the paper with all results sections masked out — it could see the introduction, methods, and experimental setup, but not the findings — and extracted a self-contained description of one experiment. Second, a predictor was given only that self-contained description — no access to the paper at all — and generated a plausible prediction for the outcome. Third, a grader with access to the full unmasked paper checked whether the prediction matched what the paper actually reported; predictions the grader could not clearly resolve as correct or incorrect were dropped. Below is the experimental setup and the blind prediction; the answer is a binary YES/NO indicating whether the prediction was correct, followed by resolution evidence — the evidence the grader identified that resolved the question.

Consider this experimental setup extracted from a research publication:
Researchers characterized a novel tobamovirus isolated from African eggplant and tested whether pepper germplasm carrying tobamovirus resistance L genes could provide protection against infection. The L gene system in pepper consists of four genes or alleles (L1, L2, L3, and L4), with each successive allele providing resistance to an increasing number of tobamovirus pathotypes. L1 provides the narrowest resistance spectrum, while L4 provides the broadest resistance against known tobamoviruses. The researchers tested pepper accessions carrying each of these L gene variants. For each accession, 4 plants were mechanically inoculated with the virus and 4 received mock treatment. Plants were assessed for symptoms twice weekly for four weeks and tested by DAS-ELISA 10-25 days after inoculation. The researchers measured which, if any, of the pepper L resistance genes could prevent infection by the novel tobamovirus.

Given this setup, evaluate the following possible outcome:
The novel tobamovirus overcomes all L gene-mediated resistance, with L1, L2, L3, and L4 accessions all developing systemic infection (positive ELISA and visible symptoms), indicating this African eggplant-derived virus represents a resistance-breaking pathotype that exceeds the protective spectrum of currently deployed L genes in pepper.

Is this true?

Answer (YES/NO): NO